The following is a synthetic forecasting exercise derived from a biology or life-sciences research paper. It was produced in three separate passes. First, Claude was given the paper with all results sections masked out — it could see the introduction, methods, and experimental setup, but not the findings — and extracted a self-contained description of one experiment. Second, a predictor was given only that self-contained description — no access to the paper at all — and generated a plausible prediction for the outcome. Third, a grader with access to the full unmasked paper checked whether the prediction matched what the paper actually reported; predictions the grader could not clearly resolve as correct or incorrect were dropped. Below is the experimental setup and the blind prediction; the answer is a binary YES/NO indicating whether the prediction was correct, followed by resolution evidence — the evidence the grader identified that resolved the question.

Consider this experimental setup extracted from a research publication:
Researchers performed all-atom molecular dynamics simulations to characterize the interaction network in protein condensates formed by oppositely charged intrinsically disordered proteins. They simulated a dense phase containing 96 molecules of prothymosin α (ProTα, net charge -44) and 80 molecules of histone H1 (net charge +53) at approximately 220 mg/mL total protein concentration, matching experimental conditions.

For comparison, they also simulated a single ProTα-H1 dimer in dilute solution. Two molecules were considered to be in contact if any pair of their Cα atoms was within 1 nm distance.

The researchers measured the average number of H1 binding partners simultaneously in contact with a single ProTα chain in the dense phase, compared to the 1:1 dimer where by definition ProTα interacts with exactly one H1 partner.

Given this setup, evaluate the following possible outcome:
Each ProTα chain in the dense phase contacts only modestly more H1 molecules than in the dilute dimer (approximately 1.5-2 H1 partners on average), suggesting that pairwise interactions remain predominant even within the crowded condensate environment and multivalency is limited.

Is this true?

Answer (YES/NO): NO